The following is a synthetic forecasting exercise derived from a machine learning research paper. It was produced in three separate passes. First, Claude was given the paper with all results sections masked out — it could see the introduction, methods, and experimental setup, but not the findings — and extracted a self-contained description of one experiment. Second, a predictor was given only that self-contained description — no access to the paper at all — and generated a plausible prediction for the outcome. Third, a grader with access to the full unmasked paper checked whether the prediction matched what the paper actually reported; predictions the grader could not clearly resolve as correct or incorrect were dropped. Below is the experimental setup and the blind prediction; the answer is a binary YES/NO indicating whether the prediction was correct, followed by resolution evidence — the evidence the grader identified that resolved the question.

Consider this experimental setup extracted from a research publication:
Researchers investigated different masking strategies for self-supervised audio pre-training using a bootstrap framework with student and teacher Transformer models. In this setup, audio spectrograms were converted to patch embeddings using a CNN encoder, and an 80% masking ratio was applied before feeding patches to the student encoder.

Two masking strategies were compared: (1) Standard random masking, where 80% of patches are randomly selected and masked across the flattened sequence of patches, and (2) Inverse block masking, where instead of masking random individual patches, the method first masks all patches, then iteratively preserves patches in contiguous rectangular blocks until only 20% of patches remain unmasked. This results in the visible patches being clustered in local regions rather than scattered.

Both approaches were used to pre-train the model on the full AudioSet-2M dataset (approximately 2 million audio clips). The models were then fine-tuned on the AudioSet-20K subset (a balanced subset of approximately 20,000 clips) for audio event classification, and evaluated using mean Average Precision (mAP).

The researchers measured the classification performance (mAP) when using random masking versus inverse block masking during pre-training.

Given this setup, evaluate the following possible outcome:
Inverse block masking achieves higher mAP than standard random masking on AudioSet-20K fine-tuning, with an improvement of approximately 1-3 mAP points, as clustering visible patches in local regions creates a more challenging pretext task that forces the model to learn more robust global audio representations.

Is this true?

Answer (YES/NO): YES